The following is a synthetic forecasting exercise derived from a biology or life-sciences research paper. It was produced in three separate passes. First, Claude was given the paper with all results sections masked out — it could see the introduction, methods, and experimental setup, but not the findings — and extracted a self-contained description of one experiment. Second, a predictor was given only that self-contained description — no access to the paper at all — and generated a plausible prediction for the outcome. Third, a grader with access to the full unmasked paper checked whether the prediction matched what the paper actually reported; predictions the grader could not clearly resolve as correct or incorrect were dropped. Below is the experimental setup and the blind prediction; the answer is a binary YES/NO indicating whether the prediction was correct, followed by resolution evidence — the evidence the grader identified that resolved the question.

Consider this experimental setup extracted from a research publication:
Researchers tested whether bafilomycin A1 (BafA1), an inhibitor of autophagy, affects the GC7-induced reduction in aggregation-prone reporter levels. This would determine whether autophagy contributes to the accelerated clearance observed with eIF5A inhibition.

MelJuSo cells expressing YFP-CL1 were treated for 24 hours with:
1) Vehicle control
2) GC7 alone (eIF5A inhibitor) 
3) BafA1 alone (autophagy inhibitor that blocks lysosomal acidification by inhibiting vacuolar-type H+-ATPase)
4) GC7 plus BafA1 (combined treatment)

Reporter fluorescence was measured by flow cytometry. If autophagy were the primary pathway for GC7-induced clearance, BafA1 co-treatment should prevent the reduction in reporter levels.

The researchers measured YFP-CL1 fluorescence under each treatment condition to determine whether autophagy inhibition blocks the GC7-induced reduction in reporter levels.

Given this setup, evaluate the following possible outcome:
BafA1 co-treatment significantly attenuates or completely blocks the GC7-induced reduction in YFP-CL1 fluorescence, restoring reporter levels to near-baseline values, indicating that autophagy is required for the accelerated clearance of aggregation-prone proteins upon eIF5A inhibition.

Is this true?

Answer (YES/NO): NO